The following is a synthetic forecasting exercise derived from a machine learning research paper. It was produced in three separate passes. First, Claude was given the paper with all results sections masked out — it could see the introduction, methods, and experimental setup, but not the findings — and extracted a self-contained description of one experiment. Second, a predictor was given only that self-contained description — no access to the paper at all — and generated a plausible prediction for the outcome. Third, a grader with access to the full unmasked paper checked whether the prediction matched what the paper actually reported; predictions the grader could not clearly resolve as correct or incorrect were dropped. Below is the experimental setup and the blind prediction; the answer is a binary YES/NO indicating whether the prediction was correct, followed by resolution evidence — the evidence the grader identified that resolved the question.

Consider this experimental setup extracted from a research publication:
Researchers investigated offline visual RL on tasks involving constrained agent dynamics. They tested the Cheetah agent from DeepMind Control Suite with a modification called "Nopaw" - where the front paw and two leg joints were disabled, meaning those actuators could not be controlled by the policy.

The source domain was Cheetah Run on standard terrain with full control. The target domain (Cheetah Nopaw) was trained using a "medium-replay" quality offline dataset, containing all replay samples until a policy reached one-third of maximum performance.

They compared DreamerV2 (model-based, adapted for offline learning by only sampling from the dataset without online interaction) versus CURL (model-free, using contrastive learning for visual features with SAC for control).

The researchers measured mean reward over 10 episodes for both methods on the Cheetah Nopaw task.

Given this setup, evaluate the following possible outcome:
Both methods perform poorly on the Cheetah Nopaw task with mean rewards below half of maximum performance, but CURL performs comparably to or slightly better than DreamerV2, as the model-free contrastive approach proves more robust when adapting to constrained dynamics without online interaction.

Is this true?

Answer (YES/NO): NO